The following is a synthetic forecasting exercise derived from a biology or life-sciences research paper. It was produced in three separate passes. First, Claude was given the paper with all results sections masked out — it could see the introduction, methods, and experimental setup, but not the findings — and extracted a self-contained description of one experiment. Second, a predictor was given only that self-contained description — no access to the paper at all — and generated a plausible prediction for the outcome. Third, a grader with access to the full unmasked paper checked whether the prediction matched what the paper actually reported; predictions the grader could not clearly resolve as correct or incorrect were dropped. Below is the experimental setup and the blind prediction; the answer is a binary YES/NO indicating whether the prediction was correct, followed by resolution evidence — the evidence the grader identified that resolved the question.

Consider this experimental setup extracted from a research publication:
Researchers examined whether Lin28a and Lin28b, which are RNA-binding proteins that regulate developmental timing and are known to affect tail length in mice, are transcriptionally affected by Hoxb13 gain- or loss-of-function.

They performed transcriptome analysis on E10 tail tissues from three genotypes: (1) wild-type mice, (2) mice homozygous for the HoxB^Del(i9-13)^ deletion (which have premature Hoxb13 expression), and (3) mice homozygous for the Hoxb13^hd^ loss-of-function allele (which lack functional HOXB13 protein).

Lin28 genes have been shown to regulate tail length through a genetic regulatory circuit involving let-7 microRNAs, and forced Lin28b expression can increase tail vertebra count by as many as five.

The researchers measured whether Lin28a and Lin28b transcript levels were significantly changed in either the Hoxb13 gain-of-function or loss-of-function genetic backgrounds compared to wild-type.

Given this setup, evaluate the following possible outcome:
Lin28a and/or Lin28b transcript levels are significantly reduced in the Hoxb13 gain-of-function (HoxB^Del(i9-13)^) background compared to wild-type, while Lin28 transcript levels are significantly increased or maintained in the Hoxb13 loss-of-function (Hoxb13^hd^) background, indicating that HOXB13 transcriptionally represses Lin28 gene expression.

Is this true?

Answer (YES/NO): NO